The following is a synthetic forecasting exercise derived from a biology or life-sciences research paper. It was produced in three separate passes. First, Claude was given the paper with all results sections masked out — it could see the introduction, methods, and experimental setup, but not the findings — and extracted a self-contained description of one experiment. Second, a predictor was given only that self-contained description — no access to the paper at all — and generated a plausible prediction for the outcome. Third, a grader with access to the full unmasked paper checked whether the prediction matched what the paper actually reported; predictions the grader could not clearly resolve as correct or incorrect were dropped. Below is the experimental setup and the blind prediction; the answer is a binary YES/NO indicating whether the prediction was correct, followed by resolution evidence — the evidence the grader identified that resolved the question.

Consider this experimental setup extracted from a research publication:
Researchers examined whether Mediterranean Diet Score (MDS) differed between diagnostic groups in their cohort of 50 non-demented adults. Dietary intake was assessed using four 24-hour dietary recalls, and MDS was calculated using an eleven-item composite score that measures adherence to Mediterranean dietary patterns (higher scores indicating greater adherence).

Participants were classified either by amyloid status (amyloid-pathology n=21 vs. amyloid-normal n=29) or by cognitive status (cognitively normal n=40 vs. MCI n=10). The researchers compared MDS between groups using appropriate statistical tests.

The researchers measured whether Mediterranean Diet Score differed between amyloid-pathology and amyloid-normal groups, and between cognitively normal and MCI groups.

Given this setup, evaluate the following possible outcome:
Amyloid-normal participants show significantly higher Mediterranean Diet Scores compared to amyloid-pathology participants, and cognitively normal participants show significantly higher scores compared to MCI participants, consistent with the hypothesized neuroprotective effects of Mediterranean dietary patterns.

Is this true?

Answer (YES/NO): NO